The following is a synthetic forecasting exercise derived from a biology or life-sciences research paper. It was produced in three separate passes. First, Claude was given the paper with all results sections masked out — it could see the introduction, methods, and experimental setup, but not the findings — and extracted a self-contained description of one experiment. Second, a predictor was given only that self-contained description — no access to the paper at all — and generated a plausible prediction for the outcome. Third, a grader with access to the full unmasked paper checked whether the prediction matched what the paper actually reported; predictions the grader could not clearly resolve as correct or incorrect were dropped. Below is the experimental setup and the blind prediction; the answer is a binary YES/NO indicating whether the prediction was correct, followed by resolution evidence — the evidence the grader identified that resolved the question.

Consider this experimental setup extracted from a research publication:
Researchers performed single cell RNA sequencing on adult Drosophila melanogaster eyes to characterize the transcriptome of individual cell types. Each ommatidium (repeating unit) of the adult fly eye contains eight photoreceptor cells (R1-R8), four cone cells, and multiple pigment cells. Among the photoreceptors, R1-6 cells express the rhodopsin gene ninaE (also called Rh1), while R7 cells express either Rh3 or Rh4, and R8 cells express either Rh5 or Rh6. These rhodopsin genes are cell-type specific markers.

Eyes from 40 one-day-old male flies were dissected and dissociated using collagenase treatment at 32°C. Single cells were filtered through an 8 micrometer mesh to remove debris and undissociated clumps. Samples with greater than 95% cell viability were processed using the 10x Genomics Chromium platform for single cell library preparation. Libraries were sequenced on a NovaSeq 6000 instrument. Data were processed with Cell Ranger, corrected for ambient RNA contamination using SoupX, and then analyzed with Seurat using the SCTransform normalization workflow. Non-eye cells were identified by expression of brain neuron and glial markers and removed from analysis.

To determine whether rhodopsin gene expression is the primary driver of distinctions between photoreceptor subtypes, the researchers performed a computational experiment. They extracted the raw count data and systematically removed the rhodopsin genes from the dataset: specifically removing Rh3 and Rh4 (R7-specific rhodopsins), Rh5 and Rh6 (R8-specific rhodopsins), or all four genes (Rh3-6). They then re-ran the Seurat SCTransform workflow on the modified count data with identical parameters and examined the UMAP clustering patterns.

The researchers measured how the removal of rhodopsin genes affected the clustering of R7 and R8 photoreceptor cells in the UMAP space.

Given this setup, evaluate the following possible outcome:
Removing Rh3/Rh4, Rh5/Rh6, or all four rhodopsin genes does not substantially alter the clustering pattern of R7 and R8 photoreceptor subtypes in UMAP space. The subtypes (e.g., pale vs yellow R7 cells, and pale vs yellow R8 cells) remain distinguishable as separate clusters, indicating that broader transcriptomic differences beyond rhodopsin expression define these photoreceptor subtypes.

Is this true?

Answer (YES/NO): NO